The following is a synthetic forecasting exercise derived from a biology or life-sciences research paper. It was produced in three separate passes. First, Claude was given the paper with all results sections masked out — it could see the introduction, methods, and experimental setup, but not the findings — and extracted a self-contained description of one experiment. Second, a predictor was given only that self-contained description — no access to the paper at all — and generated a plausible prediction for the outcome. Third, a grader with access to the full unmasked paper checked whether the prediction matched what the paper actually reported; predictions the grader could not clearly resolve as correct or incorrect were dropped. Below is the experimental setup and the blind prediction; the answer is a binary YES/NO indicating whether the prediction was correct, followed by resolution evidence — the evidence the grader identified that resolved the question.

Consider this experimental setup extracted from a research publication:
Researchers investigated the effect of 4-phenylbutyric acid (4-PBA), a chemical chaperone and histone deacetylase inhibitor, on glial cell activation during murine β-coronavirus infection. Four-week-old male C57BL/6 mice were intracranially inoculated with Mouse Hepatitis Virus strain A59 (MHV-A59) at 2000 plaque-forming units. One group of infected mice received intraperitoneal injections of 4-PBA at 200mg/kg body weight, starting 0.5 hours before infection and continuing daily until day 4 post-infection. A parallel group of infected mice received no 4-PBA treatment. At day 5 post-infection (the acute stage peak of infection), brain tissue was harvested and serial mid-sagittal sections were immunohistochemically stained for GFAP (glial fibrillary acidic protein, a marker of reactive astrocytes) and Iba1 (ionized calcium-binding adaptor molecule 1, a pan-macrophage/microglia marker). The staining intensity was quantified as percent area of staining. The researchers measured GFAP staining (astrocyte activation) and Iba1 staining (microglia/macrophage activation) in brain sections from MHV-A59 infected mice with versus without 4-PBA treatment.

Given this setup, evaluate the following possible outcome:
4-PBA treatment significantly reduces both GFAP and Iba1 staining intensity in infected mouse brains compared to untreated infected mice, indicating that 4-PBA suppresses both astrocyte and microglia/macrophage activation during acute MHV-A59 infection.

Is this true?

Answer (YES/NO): NO